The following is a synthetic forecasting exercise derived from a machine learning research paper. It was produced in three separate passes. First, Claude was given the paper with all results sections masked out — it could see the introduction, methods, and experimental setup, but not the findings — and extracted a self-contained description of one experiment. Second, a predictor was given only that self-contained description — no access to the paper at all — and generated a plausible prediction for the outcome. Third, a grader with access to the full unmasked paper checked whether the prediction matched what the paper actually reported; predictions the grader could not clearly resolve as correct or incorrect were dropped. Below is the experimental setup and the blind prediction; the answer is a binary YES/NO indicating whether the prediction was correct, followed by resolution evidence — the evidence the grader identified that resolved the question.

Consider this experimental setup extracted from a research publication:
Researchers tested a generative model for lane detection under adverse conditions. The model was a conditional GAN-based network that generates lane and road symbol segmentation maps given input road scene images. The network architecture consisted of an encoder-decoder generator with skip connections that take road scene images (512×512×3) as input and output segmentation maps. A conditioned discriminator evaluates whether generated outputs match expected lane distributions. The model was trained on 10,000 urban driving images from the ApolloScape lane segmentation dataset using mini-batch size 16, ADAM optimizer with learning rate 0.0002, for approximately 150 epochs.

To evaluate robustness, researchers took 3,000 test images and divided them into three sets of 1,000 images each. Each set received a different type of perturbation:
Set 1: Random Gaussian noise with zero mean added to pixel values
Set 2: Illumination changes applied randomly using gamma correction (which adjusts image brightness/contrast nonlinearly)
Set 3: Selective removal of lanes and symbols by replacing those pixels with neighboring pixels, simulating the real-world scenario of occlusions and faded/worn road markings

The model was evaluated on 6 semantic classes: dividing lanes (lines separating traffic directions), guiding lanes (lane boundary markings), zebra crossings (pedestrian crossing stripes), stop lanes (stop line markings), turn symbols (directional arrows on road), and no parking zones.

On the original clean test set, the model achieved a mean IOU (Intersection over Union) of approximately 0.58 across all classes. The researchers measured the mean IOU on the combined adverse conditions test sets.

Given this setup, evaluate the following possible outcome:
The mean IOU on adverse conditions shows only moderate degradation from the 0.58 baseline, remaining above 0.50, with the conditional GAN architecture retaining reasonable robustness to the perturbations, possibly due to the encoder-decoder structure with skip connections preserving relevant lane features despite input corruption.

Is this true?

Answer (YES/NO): NO